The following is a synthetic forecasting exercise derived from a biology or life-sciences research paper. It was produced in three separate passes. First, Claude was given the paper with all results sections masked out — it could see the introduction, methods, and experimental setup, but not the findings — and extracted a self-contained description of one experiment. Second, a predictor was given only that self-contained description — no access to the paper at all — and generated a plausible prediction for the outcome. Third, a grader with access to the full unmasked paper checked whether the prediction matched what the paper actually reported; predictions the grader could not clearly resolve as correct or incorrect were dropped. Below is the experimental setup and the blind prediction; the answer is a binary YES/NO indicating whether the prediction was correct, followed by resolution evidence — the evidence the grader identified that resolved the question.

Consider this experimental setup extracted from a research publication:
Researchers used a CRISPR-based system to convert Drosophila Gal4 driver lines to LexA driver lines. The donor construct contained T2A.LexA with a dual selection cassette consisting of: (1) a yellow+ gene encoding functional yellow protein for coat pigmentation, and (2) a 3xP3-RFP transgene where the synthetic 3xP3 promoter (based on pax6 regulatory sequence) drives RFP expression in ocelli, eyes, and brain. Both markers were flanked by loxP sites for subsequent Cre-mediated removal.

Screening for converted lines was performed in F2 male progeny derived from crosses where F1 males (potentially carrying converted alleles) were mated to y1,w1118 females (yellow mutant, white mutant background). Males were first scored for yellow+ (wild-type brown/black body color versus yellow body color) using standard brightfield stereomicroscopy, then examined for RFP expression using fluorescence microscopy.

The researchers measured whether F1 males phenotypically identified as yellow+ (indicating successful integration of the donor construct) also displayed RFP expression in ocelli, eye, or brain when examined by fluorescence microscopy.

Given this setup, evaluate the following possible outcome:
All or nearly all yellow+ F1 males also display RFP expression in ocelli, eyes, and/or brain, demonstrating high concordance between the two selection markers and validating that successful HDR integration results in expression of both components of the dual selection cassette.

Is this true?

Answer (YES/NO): YES